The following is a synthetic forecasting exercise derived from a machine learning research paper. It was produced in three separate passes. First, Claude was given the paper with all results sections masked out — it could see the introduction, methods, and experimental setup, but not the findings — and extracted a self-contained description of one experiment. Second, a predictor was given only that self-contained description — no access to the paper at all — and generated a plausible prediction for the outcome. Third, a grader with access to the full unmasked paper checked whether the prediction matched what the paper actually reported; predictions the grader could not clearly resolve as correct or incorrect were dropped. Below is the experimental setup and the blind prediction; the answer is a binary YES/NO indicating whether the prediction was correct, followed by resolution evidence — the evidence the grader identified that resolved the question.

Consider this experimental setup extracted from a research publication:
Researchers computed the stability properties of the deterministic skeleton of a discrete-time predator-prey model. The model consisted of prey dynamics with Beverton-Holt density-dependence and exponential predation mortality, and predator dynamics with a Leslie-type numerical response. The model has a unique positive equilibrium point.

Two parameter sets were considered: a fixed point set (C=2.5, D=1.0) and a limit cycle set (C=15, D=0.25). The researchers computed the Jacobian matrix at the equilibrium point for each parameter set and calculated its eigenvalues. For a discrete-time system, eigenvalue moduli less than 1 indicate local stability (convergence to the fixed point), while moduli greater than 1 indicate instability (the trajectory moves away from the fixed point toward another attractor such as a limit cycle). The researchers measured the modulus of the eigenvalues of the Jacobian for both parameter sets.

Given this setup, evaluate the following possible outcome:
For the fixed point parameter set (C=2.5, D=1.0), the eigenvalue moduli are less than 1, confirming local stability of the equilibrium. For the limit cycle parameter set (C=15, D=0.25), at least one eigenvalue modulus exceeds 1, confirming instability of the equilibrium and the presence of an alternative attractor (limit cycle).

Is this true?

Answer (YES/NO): YES